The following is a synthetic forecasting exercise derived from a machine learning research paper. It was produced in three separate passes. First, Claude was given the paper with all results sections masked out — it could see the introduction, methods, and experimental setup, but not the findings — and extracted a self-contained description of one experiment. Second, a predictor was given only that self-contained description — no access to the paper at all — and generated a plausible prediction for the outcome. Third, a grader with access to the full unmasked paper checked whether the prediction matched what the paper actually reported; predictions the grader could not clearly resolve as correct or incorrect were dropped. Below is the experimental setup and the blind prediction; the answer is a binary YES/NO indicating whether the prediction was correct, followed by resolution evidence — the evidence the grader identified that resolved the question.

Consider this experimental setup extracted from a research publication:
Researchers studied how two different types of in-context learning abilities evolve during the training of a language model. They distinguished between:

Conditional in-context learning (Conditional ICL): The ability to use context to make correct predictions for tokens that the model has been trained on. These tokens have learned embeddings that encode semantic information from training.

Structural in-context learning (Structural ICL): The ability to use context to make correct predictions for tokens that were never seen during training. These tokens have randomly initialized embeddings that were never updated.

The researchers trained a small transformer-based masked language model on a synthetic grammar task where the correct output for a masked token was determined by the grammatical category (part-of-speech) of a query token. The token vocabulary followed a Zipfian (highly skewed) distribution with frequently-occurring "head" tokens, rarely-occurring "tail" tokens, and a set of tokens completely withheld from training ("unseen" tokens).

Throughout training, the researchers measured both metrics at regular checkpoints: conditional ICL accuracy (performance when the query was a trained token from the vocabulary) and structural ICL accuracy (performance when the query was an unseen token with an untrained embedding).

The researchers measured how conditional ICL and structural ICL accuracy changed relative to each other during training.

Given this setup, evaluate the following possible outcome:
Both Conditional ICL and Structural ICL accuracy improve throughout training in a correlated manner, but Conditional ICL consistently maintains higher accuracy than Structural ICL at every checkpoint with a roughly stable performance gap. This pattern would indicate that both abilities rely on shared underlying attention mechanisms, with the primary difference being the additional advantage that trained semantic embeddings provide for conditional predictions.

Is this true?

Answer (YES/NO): NO